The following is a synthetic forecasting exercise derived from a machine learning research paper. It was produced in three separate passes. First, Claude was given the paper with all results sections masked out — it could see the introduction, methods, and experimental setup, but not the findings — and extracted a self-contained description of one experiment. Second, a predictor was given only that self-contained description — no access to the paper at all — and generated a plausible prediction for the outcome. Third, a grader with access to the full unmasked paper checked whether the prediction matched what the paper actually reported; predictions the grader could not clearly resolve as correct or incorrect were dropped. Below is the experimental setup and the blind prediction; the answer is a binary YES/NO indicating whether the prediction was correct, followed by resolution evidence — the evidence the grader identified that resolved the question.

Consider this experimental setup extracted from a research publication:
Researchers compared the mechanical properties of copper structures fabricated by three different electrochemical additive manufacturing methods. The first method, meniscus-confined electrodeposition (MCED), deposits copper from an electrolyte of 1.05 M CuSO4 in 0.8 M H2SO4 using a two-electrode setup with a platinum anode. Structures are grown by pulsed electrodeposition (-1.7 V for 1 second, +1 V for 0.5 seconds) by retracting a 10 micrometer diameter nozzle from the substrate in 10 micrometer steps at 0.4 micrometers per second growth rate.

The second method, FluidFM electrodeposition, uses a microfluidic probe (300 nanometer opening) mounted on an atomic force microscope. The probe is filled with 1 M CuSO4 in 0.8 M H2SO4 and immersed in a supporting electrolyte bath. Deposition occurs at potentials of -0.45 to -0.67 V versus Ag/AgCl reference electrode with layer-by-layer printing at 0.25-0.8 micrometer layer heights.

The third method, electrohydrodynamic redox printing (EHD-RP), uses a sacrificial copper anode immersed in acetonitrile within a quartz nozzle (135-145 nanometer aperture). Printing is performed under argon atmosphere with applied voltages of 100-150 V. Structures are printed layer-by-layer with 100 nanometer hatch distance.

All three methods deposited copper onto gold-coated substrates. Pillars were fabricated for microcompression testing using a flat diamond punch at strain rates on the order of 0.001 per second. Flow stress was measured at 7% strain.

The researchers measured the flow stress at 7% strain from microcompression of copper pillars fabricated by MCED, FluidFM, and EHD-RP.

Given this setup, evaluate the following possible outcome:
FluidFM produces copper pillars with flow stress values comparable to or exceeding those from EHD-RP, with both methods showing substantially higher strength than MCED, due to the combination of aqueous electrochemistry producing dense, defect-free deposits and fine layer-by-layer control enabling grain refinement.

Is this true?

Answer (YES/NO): NO